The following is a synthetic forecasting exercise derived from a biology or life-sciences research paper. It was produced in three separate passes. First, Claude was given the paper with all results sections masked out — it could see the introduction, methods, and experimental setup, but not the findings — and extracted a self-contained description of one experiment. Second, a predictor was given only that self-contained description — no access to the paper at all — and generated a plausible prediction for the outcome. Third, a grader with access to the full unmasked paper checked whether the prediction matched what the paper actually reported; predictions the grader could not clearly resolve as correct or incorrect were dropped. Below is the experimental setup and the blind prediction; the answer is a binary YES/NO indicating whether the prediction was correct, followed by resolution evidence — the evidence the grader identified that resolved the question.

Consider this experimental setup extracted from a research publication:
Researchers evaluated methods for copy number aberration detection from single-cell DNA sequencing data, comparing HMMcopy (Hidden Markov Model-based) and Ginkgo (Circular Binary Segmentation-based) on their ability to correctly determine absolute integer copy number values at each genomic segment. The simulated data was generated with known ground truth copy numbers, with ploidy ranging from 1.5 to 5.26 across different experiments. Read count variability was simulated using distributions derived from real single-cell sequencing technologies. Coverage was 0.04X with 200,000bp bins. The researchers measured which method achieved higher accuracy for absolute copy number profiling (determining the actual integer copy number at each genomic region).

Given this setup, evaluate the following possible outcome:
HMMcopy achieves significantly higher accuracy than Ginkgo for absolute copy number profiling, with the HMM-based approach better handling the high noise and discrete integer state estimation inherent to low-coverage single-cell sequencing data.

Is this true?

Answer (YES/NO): NO